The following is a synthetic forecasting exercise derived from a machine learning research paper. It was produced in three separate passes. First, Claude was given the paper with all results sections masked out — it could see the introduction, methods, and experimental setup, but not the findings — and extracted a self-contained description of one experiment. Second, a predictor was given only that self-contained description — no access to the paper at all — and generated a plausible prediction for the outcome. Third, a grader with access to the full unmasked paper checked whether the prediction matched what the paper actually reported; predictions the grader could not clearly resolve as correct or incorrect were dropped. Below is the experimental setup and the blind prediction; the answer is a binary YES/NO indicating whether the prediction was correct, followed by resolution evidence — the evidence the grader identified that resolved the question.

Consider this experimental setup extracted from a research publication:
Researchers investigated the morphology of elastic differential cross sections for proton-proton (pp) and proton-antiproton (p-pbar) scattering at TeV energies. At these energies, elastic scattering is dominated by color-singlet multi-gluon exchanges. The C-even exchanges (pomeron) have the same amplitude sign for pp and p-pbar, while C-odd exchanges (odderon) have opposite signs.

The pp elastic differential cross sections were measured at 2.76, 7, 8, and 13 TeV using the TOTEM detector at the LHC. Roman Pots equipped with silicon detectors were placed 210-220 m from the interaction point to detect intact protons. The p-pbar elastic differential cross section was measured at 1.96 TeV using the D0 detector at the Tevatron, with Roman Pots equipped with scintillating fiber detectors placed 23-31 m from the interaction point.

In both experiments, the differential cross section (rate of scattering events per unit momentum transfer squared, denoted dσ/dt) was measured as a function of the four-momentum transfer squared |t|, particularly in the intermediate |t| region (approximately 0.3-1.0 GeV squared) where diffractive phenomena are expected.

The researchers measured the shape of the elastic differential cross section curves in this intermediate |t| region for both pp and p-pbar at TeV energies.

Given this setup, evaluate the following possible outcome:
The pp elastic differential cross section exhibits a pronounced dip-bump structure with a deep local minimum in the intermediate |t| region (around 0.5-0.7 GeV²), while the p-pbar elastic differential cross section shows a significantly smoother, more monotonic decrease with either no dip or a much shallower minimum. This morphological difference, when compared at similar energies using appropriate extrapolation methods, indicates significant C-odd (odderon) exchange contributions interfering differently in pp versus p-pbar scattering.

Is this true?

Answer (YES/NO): YES